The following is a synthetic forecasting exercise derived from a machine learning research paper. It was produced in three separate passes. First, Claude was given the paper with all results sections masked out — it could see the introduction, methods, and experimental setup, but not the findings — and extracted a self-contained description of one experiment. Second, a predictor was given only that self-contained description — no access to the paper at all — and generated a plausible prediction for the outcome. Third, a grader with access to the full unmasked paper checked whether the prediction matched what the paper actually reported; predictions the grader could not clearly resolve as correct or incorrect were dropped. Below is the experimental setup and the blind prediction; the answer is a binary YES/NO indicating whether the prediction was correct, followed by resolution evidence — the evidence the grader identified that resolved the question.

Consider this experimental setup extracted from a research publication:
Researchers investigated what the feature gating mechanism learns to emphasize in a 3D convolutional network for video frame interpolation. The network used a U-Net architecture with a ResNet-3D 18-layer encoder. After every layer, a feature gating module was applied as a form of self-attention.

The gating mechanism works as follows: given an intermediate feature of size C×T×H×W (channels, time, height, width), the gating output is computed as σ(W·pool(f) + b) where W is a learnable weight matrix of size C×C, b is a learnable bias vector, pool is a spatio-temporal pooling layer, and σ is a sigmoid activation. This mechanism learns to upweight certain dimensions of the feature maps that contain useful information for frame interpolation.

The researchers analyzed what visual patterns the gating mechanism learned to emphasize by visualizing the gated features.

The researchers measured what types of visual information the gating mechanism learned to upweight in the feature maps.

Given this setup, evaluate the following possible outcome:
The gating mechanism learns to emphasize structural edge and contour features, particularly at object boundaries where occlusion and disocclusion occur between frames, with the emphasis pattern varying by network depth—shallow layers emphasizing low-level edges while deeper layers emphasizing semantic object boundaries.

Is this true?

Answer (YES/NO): NO